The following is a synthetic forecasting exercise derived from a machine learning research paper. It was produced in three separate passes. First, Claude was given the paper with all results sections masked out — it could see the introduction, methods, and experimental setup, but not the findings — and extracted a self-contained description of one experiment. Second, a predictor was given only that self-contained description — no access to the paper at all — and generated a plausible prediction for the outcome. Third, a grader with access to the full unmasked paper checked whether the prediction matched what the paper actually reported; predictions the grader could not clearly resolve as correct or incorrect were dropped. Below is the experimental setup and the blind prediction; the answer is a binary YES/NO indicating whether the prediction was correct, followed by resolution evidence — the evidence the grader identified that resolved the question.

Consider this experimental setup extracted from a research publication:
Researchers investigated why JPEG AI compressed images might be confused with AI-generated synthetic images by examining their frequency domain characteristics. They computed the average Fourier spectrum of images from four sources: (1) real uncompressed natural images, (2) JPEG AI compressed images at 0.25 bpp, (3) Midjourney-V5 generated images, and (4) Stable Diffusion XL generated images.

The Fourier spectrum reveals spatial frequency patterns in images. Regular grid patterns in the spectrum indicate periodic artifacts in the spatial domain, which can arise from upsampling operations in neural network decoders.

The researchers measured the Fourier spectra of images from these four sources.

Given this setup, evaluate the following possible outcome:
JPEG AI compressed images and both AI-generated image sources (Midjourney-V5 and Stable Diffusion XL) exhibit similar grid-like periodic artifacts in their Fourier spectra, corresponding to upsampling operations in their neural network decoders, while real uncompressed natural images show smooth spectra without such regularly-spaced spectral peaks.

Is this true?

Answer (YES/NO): YES